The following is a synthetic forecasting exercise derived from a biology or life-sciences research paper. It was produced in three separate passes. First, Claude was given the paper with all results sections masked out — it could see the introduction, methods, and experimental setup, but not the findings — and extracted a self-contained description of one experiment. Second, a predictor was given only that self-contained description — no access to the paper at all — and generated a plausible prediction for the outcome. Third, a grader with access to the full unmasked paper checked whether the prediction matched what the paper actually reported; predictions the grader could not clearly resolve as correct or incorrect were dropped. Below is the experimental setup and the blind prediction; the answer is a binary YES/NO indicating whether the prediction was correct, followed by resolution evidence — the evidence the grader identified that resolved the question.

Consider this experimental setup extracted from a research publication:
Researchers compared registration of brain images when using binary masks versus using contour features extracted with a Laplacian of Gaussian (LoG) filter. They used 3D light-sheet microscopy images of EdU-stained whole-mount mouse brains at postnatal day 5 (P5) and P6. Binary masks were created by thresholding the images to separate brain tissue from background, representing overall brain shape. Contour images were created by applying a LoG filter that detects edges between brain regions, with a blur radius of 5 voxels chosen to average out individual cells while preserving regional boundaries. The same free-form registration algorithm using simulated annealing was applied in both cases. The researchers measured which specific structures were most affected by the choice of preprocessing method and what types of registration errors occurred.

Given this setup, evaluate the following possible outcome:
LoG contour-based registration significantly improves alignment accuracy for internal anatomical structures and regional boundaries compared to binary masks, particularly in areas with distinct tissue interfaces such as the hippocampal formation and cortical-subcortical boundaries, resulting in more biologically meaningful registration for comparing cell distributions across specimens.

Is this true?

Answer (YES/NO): NO